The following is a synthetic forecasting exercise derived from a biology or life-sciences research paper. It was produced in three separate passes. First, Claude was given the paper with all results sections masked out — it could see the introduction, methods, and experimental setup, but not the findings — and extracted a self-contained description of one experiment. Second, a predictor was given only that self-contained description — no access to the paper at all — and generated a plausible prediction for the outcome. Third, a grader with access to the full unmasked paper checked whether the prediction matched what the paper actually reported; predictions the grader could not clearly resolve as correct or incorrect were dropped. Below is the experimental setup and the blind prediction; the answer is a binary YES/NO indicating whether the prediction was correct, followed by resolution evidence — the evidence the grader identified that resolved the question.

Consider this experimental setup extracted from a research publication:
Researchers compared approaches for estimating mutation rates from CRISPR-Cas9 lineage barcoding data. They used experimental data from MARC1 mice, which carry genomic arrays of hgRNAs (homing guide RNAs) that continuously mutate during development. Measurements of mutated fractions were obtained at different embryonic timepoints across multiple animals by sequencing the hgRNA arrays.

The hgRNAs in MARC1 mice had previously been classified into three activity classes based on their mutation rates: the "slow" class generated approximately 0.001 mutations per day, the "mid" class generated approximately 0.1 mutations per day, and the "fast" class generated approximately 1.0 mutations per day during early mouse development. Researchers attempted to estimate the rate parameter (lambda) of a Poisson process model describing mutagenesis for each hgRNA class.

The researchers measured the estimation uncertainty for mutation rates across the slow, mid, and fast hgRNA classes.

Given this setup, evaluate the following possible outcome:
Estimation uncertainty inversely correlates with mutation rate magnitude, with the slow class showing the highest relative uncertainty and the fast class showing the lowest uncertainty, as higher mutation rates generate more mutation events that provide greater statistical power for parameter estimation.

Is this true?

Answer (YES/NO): NO